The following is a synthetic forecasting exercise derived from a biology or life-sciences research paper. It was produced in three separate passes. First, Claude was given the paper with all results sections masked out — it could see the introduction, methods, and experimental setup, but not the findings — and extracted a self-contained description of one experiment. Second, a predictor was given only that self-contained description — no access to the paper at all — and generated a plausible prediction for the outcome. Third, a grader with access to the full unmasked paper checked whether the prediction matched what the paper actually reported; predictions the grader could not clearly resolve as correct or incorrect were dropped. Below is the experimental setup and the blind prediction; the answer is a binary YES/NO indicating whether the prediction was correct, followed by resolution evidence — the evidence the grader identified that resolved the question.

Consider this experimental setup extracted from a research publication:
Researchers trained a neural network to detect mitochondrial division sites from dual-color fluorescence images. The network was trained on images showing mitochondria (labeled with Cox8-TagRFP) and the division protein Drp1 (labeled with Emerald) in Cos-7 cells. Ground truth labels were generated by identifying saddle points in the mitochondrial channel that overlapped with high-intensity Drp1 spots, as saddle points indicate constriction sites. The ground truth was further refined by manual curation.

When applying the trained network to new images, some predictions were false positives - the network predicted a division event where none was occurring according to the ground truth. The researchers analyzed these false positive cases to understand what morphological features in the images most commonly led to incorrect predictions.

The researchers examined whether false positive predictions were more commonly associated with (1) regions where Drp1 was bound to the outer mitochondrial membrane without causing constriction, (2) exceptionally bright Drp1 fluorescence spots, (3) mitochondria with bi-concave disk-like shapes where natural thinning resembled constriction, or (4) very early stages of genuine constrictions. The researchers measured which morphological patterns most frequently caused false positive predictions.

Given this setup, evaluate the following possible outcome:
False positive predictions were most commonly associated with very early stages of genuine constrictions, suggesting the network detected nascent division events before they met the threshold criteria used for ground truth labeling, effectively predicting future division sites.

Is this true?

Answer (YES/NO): NO